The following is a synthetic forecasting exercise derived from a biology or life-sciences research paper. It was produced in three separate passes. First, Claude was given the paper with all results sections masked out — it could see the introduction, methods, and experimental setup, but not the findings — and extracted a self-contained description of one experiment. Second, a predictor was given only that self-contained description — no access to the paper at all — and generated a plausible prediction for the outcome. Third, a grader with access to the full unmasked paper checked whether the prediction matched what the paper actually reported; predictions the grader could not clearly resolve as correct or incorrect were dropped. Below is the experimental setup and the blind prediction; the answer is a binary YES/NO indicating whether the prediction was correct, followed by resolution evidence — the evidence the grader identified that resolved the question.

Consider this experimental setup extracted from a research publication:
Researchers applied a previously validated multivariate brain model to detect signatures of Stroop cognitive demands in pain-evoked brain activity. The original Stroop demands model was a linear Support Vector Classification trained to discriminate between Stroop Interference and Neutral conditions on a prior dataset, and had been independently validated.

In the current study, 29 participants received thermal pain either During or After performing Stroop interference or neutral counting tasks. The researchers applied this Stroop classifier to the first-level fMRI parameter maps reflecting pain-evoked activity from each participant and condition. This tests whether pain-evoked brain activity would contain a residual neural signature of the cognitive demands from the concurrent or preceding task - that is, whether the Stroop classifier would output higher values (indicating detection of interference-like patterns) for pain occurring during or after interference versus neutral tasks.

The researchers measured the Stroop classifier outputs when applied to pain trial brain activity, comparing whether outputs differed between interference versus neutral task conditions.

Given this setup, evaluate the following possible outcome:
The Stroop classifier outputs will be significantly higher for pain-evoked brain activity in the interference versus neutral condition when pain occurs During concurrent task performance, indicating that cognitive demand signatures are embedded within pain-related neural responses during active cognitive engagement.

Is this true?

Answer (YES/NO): NO